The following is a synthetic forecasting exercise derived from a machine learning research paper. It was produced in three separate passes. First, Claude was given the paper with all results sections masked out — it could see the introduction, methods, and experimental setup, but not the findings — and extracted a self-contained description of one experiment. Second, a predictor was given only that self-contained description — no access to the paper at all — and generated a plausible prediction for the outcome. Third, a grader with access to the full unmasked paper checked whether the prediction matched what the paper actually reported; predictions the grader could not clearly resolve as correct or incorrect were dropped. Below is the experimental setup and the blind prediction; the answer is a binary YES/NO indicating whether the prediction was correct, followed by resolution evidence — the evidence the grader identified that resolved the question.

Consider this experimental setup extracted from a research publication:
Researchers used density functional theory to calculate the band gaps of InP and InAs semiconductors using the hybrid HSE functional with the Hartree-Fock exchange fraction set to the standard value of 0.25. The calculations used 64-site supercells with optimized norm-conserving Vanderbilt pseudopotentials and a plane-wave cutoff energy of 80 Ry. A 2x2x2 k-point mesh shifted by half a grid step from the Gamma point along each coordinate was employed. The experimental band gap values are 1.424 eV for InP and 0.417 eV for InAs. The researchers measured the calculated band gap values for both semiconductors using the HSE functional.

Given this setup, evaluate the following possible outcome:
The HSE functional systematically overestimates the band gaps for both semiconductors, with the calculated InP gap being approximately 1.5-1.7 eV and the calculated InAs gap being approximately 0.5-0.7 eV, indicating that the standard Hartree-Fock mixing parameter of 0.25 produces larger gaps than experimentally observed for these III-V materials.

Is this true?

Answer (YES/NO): NO